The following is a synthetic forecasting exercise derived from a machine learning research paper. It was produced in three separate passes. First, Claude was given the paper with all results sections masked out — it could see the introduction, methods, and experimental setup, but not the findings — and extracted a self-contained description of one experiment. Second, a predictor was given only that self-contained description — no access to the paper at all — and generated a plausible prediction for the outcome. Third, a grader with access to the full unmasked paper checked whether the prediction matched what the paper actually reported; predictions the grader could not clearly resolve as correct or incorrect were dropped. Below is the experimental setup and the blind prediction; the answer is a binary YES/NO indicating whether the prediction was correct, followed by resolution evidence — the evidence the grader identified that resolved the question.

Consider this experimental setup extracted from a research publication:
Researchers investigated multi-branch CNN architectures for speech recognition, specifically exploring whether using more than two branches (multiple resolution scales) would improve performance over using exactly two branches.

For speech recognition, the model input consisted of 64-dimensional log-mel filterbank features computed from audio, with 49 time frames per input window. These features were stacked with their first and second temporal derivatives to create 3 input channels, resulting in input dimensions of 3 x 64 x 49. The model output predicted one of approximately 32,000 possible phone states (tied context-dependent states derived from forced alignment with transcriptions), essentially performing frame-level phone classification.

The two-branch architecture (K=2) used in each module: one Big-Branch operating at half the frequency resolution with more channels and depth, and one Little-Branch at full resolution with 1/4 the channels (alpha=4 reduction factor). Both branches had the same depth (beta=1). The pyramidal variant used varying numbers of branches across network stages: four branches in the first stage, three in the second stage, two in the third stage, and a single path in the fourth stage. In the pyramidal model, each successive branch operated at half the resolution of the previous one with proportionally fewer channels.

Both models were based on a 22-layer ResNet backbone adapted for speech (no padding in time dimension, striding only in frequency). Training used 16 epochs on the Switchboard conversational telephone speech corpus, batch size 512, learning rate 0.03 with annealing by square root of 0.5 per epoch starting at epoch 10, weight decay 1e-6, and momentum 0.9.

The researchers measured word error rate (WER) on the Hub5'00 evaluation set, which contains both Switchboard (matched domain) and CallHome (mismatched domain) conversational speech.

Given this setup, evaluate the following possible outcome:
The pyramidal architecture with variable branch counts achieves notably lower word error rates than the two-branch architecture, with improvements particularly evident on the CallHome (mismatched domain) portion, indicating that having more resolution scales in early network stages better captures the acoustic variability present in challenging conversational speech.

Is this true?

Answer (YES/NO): NO